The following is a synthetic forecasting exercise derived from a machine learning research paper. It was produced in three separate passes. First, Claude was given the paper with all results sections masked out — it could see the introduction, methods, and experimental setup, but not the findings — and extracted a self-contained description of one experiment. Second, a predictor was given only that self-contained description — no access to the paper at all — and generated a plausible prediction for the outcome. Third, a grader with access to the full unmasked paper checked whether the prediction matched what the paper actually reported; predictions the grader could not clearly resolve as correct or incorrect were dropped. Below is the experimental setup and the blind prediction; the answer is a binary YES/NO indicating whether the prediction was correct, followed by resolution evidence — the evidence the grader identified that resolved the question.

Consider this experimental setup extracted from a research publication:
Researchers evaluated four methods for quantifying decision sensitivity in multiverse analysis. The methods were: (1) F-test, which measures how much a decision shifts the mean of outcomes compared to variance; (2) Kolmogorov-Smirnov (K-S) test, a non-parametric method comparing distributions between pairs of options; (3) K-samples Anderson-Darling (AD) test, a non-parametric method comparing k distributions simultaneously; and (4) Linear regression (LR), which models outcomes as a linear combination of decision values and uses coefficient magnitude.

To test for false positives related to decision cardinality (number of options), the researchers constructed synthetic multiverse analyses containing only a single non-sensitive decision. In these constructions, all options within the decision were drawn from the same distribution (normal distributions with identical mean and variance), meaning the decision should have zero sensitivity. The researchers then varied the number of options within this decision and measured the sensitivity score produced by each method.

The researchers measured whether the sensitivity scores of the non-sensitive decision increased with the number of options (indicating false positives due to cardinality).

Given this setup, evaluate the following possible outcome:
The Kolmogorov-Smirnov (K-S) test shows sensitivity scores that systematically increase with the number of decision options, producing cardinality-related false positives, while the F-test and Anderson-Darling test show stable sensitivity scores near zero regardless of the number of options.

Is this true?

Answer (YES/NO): NO